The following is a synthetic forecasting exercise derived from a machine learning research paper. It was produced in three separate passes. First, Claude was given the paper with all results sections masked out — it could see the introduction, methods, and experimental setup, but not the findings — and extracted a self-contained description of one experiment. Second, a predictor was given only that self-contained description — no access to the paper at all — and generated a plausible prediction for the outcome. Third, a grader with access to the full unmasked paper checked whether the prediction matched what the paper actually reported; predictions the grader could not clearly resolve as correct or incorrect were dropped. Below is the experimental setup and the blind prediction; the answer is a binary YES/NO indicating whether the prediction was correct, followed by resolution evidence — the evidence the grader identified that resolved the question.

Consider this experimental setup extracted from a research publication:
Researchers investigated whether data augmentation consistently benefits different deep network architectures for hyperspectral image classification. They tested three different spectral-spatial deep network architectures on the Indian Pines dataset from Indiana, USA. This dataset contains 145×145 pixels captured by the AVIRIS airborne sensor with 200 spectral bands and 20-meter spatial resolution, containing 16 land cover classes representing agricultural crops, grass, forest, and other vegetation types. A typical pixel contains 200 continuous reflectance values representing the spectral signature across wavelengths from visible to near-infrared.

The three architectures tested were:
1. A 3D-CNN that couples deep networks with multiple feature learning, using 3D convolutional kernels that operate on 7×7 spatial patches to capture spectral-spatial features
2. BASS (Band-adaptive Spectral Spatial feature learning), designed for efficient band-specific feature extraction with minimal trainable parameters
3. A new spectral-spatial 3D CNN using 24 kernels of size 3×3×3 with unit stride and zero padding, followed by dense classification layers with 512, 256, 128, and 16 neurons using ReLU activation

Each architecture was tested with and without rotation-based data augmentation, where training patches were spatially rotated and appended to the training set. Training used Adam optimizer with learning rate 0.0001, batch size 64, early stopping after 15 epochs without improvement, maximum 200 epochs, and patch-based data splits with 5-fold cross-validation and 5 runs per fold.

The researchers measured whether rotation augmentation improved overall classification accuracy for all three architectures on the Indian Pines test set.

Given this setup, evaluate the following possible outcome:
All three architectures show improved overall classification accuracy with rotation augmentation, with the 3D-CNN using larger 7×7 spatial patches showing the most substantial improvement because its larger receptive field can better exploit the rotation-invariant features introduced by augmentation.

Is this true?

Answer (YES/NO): NO